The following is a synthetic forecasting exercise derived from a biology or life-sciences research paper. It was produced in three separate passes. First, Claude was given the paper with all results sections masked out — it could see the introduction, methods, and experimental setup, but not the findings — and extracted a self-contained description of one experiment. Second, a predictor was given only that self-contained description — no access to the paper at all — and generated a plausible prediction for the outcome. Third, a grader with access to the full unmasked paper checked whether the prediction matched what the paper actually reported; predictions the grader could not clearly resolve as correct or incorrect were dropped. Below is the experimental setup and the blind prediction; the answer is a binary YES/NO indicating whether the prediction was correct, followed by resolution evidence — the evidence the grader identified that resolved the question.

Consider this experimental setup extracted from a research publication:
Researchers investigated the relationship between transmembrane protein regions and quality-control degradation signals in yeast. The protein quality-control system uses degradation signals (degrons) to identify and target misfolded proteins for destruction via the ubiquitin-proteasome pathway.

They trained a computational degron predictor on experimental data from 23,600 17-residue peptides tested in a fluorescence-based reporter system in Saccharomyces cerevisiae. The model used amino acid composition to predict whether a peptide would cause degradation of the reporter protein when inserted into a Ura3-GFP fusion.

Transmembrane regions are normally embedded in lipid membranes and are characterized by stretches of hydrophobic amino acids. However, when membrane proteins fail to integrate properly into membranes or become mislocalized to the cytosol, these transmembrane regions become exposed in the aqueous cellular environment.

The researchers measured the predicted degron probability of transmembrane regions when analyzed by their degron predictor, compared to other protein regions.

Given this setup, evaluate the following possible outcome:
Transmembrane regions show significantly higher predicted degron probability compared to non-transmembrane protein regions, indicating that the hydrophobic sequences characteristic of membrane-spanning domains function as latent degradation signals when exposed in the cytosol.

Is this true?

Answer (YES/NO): YES